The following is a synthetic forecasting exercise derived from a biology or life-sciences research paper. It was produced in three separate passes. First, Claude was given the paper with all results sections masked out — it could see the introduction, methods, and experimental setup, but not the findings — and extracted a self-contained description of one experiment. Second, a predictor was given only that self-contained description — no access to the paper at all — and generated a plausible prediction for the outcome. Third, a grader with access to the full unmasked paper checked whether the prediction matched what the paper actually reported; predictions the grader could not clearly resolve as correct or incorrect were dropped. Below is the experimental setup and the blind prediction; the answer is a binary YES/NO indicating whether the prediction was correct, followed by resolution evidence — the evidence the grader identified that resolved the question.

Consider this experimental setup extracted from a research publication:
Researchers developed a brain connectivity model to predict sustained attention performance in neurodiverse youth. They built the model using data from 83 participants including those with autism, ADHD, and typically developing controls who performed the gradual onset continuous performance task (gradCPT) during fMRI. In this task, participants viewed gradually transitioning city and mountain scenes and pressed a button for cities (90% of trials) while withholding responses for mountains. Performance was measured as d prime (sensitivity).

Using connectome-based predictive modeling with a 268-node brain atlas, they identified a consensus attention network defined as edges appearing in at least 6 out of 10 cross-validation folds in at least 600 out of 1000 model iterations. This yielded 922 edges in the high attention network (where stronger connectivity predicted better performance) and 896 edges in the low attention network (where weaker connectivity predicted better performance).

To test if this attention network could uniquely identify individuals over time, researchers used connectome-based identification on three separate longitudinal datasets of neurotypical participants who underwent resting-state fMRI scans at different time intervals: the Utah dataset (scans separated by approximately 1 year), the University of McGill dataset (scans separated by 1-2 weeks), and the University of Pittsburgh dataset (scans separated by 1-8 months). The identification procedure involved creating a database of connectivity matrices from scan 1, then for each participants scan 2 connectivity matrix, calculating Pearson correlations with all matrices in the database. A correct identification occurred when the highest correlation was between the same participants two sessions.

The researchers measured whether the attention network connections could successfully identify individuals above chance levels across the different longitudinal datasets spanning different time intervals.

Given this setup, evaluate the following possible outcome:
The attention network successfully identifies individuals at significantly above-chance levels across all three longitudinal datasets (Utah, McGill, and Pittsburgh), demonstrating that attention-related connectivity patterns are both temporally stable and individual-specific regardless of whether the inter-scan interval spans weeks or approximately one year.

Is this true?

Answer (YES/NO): YES